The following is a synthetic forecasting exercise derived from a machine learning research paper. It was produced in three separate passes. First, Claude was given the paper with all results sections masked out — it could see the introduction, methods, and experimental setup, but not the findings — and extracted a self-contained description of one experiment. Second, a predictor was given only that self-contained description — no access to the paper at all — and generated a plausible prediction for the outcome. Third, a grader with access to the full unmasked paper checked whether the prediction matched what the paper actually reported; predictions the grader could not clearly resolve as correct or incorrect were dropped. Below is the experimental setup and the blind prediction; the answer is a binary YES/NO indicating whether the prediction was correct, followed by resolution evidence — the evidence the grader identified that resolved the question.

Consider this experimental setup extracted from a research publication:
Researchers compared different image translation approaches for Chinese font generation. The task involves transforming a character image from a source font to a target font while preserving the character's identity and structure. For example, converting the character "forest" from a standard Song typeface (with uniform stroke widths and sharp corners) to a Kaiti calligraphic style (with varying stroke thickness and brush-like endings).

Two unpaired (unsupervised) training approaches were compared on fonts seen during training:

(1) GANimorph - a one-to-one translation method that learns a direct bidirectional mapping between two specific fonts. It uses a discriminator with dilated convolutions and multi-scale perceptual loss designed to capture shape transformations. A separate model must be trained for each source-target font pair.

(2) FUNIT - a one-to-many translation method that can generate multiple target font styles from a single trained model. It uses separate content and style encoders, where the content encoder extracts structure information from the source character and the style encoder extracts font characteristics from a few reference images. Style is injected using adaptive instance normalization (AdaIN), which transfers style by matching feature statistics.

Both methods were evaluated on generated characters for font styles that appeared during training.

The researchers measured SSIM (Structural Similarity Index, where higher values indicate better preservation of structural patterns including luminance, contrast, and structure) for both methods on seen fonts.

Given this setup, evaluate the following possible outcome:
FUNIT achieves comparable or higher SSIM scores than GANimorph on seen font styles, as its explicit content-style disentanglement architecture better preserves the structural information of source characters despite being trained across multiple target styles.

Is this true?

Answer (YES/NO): NO